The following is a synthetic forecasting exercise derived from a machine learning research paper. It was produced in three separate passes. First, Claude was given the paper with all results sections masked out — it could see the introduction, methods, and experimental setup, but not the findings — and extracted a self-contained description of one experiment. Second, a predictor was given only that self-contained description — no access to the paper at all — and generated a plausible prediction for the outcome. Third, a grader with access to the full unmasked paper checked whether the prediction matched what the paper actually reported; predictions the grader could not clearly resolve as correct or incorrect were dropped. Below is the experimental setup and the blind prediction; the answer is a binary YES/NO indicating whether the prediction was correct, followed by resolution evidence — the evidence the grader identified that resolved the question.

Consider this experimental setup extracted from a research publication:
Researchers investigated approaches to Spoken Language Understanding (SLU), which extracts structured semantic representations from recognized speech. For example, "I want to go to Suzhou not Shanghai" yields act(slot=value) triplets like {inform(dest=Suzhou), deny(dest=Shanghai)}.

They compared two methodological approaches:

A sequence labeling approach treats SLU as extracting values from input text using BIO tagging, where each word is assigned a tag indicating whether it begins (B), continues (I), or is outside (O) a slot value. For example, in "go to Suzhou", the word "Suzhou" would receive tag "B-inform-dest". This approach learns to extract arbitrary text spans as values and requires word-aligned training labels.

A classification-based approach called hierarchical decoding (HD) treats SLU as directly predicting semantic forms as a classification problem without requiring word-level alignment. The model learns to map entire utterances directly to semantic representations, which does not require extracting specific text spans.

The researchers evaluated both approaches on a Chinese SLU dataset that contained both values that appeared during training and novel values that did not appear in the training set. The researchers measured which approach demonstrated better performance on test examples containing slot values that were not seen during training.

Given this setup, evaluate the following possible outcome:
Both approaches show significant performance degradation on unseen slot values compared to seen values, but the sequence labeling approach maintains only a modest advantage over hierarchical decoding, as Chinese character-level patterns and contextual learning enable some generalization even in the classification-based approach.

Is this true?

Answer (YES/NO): NO